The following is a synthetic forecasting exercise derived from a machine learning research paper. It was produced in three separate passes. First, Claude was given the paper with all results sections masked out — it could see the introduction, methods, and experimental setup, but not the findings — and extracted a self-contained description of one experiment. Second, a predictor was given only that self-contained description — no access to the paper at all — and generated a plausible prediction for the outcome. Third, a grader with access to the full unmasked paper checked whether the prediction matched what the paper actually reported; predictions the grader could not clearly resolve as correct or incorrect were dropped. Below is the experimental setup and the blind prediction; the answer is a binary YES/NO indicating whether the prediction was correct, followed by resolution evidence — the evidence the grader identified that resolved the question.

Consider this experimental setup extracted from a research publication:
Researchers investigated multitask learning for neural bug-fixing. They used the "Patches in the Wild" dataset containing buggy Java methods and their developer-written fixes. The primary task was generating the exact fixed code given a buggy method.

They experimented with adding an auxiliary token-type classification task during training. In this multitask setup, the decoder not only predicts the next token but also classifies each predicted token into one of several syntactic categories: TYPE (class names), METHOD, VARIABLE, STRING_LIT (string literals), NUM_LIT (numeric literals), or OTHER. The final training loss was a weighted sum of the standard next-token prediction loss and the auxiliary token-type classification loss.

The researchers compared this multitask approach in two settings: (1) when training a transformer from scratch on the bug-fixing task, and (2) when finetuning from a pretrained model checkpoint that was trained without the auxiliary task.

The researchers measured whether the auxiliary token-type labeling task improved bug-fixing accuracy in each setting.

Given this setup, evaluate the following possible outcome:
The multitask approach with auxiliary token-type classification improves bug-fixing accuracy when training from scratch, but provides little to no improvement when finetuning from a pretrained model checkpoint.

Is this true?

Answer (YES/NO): YES